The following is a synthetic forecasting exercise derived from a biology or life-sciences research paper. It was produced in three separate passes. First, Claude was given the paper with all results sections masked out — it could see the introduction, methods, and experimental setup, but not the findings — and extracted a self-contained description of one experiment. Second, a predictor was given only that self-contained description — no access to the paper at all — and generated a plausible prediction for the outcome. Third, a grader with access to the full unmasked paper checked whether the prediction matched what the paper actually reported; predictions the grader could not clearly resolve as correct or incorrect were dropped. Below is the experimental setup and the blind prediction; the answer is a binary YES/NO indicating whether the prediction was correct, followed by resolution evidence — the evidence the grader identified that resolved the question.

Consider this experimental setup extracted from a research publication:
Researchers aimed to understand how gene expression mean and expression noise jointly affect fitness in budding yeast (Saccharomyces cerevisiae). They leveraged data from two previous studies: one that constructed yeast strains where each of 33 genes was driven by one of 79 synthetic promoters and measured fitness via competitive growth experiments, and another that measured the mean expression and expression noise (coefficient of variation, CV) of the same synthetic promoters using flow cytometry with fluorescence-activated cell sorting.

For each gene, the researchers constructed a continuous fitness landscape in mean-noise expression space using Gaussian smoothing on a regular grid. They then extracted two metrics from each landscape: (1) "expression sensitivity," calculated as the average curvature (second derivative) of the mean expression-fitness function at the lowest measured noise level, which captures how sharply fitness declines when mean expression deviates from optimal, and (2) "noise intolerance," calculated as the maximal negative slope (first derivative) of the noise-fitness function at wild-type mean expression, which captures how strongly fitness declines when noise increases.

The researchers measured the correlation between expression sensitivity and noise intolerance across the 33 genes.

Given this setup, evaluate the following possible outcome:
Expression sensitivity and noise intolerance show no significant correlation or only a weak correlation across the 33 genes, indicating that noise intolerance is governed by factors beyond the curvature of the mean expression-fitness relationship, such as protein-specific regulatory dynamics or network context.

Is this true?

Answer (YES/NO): NO